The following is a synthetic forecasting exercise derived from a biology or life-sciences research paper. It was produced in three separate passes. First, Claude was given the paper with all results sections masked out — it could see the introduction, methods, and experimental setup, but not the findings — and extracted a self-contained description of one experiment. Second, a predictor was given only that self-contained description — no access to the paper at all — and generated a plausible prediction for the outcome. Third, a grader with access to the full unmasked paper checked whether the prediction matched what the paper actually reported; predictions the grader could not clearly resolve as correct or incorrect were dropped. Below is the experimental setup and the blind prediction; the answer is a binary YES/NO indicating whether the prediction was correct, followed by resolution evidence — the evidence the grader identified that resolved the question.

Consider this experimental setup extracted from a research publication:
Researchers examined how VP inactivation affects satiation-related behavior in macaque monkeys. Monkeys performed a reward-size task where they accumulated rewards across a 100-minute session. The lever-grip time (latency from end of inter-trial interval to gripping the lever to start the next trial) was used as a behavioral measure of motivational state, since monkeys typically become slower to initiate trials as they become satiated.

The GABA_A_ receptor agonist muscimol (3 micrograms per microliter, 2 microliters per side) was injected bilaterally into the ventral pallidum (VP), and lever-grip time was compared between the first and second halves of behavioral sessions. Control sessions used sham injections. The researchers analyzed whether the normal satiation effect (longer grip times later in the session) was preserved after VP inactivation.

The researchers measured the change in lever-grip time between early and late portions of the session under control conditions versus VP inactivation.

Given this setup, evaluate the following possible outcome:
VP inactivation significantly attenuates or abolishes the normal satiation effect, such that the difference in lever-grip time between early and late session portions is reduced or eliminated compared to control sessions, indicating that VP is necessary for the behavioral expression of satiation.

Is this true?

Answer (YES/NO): YES